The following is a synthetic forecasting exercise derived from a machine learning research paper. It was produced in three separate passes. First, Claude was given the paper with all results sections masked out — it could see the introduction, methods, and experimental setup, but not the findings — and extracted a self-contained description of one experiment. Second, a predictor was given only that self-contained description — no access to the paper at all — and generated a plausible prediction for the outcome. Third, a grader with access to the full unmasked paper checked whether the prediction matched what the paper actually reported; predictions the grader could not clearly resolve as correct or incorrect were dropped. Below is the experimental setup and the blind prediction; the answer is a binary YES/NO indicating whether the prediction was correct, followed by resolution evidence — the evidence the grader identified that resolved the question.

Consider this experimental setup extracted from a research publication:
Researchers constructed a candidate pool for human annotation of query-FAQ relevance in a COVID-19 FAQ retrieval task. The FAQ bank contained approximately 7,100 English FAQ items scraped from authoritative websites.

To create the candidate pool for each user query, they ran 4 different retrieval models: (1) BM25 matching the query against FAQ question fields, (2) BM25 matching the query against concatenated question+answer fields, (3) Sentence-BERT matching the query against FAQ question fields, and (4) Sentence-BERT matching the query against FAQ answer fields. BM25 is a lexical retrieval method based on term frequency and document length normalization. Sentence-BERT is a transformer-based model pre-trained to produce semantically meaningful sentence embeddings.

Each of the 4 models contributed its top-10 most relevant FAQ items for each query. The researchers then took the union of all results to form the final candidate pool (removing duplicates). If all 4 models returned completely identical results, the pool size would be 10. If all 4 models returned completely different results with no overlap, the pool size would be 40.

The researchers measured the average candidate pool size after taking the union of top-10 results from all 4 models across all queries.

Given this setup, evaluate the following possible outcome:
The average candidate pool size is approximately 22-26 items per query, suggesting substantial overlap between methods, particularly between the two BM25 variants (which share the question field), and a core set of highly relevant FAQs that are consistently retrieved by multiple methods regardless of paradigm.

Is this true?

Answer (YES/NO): NO